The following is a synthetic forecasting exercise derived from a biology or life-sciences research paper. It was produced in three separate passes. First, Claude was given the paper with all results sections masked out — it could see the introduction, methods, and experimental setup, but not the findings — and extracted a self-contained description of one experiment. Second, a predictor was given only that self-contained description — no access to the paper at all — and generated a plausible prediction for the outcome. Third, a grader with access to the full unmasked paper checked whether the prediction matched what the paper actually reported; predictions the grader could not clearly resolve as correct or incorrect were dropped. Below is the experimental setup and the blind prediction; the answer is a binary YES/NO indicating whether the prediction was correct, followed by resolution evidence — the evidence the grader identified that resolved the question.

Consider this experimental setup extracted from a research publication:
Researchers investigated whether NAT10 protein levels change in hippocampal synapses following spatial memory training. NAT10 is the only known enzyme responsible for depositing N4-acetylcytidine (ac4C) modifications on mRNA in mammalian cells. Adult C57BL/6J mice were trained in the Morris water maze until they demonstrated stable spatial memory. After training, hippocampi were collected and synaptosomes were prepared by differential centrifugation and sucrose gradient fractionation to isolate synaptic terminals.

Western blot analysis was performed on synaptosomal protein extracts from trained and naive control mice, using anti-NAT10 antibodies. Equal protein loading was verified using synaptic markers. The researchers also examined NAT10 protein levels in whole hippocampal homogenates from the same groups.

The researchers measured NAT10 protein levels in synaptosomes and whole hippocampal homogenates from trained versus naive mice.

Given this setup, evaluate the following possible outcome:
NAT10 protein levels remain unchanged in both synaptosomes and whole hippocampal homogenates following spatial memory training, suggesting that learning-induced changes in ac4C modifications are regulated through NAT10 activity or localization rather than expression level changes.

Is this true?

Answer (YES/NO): NO